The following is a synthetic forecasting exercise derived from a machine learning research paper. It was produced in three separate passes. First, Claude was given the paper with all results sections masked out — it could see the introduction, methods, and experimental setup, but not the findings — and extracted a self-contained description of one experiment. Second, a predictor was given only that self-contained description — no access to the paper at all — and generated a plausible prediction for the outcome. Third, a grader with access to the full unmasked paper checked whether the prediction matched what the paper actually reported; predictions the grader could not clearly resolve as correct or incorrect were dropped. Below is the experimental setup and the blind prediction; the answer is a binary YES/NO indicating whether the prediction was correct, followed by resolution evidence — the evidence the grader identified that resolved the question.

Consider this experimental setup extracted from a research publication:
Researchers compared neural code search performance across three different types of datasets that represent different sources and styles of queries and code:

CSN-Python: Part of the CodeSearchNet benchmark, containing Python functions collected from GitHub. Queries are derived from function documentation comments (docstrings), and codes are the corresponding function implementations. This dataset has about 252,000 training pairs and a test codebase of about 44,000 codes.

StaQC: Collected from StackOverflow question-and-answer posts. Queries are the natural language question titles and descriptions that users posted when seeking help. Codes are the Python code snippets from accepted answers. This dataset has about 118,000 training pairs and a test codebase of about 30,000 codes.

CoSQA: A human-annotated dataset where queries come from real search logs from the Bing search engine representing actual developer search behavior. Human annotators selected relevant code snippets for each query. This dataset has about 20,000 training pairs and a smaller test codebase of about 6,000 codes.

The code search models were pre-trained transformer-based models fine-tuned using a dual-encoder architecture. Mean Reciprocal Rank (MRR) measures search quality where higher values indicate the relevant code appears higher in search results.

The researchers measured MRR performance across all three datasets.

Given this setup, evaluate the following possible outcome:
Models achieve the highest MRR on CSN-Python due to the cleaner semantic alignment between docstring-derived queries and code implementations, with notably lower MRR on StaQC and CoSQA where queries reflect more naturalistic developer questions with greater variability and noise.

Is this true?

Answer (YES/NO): NO